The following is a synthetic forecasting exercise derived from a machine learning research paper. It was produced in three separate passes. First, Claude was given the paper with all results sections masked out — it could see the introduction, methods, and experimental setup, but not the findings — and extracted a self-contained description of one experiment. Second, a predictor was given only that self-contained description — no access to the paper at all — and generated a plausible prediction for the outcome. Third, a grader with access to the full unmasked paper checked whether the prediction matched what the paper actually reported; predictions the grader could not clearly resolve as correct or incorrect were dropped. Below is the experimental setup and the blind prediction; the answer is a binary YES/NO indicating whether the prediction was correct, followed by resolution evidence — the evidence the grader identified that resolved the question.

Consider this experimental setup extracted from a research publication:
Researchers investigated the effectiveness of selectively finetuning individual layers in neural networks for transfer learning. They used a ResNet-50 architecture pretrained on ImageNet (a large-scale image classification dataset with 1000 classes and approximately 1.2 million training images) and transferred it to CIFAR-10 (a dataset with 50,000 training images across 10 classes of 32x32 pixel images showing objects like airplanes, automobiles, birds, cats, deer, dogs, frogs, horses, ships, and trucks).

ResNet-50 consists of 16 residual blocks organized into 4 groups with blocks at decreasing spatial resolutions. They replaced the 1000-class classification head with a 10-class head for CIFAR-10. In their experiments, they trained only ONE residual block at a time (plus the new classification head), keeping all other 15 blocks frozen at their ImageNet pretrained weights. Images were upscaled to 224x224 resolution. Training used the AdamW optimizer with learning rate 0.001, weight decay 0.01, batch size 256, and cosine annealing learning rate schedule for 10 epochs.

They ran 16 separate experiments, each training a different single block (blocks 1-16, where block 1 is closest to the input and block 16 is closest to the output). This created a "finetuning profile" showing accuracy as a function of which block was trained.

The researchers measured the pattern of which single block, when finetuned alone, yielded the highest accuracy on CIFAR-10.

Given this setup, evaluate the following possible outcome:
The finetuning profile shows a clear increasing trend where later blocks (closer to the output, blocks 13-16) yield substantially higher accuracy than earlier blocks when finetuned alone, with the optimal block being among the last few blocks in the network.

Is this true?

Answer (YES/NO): NO